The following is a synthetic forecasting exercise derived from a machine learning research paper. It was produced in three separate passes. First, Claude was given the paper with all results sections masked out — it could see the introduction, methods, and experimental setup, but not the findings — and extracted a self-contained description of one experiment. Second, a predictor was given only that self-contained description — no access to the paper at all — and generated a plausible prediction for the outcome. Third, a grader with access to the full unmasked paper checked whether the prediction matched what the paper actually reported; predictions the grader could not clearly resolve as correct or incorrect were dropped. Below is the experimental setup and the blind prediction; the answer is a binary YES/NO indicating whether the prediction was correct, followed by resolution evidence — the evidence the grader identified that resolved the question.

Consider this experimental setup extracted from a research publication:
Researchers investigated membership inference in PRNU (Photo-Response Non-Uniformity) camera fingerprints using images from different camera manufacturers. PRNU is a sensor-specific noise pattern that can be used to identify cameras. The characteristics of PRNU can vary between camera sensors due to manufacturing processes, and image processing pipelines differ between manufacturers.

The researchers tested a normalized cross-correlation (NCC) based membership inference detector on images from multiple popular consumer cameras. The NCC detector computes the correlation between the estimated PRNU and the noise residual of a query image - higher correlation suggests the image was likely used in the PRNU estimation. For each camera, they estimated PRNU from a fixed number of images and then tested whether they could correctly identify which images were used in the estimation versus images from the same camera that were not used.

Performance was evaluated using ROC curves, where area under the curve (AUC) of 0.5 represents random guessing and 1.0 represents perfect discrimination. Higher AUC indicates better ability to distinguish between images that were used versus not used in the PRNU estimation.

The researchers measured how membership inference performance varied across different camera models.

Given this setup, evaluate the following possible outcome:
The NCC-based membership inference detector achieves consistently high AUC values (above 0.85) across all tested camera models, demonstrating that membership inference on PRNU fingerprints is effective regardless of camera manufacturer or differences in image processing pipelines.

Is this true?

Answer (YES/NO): NO